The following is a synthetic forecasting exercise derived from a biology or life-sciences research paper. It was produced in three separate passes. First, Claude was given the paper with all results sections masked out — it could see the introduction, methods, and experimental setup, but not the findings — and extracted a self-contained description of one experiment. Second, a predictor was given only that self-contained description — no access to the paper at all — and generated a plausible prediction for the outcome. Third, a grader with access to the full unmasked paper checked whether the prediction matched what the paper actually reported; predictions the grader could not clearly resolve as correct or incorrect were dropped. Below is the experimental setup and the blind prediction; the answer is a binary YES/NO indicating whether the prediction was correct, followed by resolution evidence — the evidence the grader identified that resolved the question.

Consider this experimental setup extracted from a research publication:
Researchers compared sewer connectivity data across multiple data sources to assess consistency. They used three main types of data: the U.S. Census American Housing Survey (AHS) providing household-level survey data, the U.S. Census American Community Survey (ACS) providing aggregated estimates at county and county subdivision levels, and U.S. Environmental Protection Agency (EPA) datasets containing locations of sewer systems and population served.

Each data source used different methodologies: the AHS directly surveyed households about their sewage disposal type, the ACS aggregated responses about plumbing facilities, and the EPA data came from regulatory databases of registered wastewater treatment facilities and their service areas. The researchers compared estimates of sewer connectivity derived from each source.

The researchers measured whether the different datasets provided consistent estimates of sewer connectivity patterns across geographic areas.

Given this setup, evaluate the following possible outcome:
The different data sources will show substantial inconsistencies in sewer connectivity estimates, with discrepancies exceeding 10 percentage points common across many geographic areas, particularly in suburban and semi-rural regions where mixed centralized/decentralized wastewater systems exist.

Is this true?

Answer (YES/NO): NO